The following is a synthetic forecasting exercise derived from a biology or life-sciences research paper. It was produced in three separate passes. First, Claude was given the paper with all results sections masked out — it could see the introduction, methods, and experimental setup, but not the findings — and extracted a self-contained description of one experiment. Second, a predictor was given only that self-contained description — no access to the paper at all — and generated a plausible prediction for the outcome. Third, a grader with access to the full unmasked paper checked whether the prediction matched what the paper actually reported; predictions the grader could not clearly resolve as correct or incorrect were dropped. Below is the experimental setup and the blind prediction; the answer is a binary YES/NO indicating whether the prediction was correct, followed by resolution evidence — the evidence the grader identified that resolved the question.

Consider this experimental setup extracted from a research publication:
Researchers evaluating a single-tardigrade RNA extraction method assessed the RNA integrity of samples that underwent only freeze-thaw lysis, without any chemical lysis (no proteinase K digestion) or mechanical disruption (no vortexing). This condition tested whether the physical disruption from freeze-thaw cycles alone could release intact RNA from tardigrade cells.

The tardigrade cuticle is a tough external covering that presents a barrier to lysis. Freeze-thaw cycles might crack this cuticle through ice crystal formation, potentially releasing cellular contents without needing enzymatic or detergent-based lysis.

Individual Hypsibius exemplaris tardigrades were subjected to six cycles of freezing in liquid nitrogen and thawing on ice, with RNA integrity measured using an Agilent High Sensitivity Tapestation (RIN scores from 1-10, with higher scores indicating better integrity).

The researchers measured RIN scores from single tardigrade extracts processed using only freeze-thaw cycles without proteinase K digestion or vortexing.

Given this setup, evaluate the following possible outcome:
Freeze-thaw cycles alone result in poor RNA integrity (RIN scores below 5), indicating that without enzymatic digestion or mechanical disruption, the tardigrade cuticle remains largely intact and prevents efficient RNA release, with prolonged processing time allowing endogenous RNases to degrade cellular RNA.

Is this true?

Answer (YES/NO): NO